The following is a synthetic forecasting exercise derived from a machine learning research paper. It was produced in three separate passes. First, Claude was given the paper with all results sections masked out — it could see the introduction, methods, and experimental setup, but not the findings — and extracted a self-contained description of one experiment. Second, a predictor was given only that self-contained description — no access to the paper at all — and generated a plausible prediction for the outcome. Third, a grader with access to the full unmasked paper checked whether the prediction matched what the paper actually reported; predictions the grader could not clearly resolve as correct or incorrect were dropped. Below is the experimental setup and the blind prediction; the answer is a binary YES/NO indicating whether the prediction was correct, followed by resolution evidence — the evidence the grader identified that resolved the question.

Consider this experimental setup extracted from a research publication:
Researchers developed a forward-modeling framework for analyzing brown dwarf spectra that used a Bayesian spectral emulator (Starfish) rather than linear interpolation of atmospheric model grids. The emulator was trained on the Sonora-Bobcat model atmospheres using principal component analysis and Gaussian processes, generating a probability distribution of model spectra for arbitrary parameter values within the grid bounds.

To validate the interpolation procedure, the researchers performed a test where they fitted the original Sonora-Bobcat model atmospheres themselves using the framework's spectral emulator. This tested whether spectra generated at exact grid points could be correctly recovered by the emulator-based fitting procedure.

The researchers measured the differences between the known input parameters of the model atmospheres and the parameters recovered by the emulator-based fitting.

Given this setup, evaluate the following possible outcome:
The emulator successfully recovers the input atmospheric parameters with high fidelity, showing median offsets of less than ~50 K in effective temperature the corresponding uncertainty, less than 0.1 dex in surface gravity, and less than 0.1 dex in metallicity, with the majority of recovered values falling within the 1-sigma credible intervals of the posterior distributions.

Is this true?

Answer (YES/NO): NO